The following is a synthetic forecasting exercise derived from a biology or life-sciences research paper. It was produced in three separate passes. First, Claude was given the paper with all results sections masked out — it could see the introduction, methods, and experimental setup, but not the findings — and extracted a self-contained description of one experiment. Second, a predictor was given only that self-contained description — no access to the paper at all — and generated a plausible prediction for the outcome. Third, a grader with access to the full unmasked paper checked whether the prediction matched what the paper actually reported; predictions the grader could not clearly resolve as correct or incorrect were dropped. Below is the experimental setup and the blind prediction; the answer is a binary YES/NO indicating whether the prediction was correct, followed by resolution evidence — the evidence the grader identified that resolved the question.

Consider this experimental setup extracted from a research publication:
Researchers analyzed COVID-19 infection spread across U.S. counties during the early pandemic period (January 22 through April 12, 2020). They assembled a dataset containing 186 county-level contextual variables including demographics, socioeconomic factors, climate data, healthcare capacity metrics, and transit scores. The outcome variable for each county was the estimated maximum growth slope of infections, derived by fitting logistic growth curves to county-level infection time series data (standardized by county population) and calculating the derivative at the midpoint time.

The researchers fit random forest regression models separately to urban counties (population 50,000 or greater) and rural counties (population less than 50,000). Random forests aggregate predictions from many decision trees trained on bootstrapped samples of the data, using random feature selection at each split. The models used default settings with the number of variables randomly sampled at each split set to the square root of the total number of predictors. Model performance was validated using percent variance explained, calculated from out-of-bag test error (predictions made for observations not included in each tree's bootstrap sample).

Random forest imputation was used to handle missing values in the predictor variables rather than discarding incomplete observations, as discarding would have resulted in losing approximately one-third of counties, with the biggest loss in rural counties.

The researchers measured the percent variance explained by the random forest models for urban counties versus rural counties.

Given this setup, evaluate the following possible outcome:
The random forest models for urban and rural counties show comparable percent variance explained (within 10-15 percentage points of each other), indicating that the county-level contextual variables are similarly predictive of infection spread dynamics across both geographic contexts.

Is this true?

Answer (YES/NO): YES